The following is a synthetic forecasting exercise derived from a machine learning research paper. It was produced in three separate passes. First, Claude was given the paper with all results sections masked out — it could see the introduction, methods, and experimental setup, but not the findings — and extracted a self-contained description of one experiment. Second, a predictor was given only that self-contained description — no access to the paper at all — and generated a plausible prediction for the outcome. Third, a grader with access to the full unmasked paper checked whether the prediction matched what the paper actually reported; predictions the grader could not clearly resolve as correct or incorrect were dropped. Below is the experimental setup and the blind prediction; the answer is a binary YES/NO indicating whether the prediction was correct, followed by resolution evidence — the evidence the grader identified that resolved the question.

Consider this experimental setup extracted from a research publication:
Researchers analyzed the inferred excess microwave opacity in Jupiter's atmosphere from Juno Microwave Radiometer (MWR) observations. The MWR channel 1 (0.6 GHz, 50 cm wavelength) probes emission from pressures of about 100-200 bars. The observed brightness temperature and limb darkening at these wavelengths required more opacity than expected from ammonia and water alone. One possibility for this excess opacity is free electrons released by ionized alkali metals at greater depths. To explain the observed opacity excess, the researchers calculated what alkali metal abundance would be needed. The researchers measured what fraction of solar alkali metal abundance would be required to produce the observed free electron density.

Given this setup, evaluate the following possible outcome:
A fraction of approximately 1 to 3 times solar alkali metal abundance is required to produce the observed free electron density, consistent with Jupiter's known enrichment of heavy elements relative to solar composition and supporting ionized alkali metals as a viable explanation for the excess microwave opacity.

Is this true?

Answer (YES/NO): NO